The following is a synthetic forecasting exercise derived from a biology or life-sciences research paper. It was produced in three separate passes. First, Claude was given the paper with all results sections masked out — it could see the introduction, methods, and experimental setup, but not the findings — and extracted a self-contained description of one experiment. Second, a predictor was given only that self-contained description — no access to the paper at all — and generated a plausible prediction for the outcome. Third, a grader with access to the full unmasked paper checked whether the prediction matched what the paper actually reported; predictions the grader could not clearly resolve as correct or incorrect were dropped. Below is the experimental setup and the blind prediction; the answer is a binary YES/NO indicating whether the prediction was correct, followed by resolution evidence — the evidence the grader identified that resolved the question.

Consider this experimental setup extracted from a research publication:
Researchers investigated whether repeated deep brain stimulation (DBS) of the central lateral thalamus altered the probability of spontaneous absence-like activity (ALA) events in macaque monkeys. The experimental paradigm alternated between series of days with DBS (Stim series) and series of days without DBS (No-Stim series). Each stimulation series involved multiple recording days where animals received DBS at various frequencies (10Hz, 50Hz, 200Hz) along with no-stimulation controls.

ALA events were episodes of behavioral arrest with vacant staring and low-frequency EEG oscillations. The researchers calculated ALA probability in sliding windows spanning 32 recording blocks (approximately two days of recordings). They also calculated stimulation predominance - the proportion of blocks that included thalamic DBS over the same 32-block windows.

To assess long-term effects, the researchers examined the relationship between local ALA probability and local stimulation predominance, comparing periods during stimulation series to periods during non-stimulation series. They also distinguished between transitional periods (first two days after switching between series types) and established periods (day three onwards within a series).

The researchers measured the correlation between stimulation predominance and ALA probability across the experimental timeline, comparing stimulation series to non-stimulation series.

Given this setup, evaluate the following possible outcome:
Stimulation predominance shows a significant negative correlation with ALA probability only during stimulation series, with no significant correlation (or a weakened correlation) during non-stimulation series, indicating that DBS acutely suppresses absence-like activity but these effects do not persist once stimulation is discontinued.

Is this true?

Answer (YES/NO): NO